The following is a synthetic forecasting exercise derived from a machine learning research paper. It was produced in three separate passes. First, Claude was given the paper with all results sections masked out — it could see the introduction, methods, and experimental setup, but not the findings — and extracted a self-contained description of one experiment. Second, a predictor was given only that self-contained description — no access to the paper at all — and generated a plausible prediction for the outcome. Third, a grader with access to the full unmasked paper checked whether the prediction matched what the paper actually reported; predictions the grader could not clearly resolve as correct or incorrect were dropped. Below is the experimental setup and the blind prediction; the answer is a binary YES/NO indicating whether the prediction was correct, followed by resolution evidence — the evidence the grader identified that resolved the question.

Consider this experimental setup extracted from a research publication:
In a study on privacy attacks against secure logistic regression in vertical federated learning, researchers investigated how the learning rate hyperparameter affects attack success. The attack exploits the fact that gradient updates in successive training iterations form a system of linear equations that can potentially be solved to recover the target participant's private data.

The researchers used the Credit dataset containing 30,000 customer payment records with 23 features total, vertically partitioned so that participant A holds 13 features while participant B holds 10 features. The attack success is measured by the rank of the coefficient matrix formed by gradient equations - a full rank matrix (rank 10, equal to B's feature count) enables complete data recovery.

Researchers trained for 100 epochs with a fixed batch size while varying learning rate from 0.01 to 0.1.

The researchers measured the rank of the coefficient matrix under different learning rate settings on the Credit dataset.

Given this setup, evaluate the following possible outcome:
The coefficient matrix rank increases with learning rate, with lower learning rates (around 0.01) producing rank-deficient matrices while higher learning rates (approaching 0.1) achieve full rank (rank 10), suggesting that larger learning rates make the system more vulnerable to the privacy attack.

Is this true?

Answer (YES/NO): YES